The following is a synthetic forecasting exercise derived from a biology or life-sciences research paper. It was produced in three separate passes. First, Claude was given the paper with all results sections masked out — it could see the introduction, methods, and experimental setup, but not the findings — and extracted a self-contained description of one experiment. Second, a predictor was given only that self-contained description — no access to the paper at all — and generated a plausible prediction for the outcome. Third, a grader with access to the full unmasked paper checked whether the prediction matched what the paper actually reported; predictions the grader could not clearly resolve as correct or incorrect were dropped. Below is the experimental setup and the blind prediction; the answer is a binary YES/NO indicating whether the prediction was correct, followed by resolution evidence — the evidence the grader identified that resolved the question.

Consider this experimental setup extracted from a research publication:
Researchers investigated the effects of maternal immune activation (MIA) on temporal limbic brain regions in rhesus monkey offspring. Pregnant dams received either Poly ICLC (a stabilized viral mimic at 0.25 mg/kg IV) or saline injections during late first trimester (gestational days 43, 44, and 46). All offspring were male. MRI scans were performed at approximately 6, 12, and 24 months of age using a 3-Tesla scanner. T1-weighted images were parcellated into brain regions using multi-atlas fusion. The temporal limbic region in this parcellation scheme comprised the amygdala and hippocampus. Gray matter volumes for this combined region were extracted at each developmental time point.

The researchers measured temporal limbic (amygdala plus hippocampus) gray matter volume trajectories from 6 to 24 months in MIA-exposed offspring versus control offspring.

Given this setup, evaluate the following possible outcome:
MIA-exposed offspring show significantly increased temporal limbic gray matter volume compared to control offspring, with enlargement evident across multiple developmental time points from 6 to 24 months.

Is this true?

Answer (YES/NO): NO